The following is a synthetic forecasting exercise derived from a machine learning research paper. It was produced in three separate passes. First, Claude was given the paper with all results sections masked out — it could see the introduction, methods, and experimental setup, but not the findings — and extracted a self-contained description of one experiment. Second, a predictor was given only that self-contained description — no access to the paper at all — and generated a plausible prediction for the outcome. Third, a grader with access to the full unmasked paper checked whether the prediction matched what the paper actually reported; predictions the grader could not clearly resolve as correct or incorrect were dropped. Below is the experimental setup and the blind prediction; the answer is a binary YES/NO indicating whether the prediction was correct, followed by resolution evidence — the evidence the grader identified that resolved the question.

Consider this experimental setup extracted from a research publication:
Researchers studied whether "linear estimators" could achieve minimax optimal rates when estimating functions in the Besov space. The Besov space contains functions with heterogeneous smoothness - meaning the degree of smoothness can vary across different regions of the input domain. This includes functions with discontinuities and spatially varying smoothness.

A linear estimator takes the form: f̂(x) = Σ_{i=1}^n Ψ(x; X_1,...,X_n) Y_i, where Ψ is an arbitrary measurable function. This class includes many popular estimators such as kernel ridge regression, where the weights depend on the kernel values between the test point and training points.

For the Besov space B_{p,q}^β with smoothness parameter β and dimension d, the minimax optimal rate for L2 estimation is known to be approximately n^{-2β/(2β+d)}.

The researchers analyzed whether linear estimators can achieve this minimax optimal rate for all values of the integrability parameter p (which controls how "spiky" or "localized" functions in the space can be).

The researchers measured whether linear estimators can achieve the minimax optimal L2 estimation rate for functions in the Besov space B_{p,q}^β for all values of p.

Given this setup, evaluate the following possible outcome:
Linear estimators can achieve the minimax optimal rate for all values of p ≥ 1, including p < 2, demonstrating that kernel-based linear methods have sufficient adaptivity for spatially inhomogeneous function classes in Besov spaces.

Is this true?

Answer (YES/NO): NO